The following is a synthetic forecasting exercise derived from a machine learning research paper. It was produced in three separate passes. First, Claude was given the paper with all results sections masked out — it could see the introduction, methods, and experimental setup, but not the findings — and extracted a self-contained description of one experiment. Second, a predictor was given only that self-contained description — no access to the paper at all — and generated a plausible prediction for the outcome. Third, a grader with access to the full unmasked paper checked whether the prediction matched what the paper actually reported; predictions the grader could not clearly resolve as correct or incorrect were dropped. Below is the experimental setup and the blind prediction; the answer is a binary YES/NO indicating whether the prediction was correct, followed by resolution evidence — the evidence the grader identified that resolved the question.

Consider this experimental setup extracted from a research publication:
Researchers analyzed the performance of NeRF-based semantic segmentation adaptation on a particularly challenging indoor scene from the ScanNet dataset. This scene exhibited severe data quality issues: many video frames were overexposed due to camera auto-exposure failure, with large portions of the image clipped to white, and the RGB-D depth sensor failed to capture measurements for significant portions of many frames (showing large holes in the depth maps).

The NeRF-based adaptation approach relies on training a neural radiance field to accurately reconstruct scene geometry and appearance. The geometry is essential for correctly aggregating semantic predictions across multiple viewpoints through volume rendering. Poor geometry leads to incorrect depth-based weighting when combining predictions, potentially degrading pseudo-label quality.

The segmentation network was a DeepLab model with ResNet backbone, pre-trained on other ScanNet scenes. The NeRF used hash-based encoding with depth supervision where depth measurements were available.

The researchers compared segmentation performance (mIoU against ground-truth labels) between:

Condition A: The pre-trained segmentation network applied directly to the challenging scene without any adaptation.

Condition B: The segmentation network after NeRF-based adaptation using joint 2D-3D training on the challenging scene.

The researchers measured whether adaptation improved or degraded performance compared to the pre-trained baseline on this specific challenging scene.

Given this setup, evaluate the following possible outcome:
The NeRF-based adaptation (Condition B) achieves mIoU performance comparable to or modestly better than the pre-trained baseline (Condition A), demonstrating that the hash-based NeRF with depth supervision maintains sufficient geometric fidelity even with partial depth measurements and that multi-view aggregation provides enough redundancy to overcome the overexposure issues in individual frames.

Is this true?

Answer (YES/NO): NO